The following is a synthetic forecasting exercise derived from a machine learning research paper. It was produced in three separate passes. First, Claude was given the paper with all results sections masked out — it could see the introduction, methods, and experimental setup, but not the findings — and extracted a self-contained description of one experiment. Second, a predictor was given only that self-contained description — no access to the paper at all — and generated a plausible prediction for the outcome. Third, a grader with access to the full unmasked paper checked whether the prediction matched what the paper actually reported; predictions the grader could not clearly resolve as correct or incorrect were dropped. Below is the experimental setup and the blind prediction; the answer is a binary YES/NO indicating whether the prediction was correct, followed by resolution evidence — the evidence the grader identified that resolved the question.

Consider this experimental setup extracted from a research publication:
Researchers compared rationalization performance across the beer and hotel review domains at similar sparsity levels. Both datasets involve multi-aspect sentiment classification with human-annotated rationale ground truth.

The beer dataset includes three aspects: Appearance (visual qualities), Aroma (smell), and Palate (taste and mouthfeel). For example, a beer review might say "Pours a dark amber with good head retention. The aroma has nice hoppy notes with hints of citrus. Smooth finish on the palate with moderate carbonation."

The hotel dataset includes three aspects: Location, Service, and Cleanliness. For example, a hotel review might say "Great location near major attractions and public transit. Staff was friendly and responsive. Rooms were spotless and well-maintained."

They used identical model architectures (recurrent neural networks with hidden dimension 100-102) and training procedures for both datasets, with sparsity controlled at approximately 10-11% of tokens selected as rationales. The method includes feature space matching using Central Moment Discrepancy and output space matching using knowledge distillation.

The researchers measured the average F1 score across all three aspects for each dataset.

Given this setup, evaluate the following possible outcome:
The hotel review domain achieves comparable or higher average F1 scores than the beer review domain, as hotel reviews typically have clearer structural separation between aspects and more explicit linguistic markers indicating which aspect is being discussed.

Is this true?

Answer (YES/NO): NO